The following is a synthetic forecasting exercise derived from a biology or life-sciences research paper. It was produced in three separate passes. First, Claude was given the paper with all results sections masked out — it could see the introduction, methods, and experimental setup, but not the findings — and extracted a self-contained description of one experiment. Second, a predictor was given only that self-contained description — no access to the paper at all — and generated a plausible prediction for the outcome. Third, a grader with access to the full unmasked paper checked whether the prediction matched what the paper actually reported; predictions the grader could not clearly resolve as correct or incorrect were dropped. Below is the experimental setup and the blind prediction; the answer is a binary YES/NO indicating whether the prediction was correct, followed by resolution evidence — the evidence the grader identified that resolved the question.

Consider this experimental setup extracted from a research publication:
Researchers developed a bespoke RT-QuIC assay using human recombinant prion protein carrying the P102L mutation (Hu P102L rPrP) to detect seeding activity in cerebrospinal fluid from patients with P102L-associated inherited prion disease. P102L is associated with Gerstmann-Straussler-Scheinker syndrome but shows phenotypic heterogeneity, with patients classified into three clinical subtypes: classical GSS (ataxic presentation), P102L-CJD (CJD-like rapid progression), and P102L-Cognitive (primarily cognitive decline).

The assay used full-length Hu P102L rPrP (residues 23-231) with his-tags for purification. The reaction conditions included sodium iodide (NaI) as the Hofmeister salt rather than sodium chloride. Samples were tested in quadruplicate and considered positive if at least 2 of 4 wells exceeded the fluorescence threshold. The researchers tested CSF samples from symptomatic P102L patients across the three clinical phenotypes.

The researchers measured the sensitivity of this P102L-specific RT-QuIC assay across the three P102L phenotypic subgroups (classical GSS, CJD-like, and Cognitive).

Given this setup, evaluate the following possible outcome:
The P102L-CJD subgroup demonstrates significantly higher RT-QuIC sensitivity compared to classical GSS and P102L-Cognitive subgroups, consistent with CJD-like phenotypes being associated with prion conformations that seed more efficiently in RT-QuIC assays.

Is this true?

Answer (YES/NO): NO